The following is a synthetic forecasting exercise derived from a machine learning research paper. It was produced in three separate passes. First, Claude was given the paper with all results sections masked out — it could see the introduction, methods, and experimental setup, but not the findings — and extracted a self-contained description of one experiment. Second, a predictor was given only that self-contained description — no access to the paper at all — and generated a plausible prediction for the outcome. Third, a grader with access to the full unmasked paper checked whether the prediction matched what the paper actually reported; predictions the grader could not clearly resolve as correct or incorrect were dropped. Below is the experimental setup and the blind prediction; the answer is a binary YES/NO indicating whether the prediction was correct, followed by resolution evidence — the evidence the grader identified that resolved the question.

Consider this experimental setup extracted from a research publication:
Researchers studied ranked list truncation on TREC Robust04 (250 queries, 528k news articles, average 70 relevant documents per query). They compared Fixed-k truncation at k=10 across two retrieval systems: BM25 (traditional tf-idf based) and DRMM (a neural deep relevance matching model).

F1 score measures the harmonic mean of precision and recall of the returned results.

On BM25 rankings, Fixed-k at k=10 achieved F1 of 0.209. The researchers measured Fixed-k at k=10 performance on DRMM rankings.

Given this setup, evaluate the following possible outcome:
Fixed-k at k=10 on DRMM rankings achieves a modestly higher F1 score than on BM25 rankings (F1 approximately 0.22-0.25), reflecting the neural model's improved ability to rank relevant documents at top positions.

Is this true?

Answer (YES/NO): NO